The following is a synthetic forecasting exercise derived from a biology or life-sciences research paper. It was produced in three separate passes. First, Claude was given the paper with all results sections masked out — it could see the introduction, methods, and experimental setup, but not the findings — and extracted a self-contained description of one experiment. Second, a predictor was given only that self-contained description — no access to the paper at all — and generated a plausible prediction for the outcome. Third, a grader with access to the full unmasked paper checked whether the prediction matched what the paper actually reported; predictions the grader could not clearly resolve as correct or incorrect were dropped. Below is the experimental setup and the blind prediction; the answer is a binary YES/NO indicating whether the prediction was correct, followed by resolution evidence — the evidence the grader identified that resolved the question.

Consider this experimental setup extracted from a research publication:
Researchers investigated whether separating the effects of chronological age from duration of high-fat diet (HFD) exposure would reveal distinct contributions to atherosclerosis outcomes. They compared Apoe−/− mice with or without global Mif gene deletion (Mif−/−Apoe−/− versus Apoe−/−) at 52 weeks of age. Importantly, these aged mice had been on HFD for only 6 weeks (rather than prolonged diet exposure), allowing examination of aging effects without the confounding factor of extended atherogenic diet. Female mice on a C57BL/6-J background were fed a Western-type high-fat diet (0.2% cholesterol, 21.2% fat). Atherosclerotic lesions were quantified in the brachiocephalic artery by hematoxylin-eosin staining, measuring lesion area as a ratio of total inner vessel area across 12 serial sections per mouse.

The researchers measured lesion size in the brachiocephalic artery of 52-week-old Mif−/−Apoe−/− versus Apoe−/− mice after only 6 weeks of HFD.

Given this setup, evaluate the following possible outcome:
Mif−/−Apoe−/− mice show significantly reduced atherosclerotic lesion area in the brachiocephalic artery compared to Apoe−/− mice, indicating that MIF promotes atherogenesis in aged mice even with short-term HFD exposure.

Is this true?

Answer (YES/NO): NO